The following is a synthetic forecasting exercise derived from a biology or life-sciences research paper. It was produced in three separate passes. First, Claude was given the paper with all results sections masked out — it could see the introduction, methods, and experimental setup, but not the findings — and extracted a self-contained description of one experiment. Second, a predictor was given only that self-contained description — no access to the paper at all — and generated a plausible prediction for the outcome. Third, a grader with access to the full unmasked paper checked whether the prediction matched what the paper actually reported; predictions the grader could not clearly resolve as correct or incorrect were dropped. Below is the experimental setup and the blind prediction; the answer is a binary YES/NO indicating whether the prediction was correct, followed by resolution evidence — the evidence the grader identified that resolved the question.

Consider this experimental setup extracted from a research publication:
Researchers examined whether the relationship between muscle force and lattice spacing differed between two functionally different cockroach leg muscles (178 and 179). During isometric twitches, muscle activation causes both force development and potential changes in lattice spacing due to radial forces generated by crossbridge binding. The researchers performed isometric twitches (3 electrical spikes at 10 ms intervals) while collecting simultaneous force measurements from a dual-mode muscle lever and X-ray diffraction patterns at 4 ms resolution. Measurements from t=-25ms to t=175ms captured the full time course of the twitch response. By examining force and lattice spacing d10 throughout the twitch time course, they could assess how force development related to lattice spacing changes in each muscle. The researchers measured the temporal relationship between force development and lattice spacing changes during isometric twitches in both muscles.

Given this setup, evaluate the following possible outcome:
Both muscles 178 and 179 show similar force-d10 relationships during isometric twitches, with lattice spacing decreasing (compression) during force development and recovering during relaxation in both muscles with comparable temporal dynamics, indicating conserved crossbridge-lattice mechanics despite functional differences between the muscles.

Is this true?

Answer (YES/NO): NO